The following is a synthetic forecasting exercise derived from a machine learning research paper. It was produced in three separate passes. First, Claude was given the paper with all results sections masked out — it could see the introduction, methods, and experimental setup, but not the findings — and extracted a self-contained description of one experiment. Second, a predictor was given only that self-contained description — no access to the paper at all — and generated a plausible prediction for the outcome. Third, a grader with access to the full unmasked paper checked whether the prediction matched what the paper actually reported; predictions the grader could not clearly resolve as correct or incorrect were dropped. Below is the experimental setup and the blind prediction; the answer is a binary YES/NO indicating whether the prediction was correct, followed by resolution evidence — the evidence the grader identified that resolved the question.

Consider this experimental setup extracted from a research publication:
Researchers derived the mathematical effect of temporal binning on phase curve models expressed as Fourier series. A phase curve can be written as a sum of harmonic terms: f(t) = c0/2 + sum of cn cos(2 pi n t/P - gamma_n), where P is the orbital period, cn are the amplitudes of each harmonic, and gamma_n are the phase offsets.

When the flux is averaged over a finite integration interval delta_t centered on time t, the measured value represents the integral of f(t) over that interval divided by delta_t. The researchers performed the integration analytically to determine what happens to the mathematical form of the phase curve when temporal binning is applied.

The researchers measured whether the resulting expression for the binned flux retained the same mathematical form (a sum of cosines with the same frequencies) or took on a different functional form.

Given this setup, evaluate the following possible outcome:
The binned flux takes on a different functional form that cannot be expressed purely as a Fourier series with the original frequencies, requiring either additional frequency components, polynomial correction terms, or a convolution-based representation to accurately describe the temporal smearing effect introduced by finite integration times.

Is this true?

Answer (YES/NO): NO